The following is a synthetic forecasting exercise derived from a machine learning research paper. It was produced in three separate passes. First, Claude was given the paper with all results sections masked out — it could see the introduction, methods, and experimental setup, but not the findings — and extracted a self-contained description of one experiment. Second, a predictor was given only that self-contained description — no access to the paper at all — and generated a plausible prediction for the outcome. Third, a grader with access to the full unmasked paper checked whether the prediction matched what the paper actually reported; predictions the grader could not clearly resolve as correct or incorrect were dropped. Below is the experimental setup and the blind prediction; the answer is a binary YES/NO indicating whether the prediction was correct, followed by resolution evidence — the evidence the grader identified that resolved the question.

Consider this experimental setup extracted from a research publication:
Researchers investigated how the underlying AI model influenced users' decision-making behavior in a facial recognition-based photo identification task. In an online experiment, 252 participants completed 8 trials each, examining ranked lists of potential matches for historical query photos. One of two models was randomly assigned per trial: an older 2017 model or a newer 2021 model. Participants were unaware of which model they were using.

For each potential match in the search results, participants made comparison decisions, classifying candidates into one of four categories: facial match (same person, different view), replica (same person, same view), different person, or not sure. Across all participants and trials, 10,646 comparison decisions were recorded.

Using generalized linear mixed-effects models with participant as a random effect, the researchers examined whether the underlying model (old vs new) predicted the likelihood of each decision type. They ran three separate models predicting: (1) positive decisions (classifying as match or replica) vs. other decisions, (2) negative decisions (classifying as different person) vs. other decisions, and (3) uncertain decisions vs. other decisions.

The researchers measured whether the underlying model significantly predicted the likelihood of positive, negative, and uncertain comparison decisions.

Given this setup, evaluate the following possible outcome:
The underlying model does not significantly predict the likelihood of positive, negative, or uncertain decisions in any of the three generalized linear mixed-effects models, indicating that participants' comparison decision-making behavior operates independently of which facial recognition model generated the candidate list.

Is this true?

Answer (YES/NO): NO